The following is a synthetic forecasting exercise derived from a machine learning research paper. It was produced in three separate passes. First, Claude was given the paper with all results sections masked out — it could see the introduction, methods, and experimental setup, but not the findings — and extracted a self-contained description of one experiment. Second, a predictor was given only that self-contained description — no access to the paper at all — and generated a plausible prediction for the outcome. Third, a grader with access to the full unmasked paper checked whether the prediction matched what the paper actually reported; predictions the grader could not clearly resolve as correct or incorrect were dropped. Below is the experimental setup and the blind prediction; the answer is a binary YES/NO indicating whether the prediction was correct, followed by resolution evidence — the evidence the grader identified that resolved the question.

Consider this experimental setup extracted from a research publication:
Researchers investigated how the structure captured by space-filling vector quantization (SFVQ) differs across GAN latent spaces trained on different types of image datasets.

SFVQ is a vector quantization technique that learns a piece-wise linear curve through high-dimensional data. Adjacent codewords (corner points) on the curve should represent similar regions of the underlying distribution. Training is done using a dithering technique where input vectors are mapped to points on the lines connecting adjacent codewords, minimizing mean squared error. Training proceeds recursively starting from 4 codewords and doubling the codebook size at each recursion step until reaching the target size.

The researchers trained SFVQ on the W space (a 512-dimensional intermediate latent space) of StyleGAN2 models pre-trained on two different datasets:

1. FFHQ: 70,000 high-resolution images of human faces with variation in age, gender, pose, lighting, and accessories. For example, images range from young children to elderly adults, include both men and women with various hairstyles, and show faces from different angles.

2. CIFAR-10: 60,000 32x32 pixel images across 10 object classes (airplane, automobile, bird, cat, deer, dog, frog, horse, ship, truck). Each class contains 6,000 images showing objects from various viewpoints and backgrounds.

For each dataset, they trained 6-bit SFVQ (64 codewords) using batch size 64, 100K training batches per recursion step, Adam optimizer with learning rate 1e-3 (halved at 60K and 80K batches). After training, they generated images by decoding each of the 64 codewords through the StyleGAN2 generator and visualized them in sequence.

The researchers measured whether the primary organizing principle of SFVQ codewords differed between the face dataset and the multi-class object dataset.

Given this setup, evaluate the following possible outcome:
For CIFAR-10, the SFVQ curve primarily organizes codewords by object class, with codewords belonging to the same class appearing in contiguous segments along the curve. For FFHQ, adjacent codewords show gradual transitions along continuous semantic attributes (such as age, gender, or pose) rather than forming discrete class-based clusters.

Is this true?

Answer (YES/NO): YES